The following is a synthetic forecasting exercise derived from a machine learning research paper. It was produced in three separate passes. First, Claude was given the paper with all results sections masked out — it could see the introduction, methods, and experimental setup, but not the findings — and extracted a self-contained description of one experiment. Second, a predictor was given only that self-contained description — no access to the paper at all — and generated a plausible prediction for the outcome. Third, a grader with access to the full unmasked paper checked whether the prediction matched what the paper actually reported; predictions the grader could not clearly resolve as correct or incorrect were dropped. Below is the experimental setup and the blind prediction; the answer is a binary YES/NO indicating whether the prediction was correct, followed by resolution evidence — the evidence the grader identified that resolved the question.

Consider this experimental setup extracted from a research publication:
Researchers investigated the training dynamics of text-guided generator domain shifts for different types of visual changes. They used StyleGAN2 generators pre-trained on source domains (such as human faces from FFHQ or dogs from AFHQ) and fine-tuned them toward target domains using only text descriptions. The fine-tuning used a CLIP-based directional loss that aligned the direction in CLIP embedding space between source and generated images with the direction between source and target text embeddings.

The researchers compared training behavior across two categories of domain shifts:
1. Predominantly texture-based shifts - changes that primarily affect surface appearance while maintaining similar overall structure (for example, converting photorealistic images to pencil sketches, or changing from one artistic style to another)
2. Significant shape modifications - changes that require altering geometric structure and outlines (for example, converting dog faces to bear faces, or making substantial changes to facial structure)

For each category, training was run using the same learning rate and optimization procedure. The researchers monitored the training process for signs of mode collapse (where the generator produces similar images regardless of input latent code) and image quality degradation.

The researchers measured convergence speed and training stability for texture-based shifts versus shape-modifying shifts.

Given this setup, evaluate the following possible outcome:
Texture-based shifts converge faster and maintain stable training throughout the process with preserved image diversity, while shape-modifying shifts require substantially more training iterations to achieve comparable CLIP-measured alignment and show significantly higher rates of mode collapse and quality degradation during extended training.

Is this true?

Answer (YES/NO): YES